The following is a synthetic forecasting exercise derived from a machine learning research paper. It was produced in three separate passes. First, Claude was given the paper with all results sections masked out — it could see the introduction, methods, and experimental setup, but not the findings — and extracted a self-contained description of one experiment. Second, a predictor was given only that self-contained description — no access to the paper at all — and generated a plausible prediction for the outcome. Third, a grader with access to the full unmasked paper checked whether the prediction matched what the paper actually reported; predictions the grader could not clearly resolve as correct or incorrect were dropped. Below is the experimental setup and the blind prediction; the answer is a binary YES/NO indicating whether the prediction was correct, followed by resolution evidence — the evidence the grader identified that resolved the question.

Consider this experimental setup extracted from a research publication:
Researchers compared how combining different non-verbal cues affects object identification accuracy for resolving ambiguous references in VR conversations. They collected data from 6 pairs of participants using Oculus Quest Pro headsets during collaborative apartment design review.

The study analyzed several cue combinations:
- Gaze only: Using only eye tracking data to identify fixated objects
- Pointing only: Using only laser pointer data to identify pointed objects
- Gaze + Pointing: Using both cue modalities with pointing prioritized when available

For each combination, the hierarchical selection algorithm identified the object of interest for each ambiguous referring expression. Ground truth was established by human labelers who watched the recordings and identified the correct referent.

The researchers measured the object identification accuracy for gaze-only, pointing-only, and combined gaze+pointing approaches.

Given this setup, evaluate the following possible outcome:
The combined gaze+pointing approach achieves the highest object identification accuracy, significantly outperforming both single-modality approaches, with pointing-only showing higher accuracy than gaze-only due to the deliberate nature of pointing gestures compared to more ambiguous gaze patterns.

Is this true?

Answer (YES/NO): NO